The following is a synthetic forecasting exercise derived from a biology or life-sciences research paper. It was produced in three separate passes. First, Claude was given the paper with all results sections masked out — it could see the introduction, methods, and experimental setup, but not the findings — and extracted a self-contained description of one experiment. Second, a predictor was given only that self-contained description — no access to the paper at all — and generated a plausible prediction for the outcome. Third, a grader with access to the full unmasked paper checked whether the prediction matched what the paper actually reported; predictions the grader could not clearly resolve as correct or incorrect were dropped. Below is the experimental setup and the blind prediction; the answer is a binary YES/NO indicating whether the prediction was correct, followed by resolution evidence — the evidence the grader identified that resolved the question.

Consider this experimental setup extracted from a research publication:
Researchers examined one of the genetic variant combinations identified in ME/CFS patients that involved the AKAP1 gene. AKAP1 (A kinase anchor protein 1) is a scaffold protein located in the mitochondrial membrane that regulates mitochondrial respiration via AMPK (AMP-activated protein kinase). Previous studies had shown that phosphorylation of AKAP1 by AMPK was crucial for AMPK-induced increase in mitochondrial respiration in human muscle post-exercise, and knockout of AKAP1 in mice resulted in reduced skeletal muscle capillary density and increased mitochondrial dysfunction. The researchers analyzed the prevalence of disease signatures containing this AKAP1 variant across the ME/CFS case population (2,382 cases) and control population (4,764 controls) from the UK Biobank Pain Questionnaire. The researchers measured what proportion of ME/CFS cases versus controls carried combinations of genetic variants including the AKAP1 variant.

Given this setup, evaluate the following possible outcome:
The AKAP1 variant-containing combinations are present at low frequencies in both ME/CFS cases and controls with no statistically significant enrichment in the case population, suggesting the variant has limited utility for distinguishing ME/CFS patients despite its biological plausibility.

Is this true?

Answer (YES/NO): NO